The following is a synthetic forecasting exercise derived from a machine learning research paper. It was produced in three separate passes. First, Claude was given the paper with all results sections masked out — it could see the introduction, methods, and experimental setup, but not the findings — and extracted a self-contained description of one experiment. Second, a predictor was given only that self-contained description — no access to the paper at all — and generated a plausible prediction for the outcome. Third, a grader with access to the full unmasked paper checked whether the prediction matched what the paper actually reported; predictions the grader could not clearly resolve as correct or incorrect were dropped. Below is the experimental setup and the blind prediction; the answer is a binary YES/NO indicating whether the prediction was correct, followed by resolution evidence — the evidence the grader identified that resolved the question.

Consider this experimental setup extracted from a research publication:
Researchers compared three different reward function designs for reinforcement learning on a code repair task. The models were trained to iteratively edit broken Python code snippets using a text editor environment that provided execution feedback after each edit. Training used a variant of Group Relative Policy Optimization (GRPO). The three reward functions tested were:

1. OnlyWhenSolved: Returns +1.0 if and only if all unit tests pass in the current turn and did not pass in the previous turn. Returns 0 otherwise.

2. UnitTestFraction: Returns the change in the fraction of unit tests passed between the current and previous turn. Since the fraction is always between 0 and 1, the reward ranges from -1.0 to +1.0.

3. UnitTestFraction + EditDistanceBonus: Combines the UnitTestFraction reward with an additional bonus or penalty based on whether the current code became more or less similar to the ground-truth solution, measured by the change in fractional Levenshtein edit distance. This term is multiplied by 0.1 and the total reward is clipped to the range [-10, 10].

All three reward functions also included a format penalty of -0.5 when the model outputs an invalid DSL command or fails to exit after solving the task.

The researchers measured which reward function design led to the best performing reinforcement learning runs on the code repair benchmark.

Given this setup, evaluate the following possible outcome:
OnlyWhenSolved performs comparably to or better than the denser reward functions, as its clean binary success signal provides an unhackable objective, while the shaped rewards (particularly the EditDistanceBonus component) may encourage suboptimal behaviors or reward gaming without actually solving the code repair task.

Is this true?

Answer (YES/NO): YES